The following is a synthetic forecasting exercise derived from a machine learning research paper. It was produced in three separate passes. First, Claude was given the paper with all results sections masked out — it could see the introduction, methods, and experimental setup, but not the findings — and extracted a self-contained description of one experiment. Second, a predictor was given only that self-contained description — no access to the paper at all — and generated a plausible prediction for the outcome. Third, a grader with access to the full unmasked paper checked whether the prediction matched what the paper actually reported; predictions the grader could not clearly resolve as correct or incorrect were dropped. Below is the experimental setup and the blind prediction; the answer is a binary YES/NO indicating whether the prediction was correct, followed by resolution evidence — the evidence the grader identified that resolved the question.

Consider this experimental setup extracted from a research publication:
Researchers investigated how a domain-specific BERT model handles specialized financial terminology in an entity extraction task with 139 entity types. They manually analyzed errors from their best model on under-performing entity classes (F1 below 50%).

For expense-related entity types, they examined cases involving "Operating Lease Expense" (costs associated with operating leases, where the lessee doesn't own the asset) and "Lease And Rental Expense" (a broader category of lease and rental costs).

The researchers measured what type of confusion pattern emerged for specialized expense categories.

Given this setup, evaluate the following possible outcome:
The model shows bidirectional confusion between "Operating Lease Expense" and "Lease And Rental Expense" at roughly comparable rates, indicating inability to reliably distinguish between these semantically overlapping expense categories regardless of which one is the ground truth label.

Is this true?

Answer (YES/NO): NO